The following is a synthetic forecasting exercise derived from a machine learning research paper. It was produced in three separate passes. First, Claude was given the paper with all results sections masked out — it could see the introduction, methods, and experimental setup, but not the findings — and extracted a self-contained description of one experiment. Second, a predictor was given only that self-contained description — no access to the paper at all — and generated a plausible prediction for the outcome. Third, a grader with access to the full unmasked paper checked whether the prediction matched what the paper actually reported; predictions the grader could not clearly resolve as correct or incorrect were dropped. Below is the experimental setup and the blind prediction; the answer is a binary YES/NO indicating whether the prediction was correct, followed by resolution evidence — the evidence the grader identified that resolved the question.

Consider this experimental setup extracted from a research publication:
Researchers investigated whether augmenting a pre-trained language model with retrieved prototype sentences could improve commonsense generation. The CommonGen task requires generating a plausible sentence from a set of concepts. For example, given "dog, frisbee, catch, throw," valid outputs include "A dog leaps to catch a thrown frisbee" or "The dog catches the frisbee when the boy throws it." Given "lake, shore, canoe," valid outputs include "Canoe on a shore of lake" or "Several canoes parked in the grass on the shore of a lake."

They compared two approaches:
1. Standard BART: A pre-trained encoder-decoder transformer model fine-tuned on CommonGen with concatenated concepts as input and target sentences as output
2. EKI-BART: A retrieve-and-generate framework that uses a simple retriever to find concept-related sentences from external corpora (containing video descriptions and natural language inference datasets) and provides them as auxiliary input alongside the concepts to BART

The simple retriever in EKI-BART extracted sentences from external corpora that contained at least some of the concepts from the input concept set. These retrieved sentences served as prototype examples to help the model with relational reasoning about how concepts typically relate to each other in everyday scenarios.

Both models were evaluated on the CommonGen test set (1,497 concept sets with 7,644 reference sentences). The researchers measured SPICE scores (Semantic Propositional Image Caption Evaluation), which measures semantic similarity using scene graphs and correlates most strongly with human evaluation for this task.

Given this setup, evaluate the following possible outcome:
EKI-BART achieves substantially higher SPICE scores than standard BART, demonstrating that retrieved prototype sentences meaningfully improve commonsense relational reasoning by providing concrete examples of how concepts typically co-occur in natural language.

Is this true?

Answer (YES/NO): NO